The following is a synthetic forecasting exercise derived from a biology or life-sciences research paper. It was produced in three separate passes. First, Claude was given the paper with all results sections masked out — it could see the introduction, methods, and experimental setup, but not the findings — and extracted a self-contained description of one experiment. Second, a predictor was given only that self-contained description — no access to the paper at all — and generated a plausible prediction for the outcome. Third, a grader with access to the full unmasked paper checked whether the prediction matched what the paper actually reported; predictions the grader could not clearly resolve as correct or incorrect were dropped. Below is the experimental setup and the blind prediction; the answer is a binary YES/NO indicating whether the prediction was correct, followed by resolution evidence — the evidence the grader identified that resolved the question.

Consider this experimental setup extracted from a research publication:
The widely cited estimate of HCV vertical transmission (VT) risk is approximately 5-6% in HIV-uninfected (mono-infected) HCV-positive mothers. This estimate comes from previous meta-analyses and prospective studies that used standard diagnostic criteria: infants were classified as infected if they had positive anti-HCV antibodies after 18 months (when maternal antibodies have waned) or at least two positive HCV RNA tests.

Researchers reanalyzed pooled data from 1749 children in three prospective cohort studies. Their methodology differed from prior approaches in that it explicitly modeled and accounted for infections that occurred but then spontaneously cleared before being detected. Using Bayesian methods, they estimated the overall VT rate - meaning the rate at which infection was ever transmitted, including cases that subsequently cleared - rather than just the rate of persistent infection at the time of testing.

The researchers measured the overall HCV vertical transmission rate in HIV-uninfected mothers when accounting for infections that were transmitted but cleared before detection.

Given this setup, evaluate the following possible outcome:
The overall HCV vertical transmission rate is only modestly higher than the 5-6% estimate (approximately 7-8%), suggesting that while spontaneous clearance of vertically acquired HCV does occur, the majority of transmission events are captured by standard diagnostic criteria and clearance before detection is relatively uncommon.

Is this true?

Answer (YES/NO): YES